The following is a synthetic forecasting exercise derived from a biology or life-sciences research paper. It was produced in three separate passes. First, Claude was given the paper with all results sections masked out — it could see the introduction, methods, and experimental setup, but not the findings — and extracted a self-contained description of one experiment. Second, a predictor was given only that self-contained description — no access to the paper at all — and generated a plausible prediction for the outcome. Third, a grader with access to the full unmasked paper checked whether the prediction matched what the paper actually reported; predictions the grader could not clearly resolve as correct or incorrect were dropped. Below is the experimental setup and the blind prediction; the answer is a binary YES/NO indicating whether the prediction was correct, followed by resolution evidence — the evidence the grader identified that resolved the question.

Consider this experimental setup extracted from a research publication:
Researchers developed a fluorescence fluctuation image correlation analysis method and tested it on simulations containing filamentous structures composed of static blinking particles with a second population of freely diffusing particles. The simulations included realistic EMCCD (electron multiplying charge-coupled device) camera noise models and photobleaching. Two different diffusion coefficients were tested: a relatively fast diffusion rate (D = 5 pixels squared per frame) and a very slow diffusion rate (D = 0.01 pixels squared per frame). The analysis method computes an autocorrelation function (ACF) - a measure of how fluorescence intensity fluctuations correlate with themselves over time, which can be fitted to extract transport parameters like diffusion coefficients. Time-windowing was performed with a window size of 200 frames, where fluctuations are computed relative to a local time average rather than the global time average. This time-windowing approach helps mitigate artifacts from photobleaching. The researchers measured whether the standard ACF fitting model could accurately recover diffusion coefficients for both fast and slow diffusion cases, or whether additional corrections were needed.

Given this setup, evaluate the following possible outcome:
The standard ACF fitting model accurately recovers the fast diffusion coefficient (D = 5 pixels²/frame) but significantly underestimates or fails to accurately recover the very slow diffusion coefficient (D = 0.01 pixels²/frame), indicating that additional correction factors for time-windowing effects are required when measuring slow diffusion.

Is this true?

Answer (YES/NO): YES